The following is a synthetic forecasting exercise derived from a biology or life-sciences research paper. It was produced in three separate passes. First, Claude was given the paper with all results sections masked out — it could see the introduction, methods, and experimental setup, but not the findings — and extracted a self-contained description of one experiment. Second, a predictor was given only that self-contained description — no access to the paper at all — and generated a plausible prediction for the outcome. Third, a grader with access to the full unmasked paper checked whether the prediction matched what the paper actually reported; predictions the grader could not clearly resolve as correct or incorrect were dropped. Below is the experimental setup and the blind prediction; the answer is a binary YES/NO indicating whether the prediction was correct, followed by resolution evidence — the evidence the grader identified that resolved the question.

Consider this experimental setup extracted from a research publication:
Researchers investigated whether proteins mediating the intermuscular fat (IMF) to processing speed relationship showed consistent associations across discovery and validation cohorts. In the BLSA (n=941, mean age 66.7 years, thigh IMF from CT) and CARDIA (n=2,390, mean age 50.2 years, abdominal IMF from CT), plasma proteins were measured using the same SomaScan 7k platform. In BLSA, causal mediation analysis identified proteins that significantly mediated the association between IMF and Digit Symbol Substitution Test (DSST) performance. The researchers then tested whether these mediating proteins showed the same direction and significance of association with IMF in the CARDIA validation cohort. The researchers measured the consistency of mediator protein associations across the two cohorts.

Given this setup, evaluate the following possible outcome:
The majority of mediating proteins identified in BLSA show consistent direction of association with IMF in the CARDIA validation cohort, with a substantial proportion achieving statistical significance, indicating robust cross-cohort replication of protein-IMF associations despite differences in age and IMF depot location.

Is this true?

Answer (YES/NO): YES